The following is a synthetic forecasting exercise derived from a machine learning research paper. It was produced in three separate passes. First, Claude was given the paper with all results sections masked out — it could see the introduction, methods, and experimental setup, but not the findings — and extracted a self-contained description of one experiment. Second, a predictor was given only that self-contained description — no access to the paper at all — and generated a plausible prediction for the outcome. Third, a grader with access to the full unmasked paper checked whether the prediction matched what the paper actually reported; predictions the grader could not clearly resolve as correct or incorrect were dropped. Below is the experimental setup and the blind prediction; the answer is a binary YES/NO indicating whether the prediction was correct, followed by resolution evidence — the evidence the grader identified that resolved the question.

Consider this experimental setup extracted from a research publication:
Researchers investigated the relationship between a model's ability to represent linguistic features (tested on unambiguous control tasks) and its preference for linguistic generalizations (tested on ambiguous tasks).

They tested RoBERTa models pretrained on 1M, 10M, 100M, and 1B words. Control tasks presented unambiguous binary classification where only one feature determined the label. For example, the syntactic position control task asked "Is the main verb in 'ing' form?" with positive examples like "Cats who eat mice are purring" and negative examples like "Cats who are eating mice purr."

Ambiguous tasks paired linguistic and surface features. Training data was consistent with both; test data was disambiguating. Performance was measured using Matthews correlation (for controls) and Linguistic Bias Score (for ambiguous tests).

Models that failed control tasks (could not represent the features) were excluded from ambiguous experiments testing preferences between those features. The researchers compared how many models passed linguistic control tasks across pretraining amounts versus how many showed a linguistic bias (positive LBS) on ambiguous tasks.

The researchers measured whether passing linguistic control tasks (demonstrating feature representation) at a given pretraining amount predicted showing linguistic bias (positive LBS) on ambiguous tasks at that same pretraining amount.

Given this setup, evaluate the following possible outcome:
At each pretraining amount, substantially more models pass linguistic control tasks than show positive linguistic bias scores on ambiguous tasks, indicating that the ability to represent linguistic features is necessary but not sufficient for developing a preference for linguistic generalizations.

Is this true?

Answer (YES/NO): YES